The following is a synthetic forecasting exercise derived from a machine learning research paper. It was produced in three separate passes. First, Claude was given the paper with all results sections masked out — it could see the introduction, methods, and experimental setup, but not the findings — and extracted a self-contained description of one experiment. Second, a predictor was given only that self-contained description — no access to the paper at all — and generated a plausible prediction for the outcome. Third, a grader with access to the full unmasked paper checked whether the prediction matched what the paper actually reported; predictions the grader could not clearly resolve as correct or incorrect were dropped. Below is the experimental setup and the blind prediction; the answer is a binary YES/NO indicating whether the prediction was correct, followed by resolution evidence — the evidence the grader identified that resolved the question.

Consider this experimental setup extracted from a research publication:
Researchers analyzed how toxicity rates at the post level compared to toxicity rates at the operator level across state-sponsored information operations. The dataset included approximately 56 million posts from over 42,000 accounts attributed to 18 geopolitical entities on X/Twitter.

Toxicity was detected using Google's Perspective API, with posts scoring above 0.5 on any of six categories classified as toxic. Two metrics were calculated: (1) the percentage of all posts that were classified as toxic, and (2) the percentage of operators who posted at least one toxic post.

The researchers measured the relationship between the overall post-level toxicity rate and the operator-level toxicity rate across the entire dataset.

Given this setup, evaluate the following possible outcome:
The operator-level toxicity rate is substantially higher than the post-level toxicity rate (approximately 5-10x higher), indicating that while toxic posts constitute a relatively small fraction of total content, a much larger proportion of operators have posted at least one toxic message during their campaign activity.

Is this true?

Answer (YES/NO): NO